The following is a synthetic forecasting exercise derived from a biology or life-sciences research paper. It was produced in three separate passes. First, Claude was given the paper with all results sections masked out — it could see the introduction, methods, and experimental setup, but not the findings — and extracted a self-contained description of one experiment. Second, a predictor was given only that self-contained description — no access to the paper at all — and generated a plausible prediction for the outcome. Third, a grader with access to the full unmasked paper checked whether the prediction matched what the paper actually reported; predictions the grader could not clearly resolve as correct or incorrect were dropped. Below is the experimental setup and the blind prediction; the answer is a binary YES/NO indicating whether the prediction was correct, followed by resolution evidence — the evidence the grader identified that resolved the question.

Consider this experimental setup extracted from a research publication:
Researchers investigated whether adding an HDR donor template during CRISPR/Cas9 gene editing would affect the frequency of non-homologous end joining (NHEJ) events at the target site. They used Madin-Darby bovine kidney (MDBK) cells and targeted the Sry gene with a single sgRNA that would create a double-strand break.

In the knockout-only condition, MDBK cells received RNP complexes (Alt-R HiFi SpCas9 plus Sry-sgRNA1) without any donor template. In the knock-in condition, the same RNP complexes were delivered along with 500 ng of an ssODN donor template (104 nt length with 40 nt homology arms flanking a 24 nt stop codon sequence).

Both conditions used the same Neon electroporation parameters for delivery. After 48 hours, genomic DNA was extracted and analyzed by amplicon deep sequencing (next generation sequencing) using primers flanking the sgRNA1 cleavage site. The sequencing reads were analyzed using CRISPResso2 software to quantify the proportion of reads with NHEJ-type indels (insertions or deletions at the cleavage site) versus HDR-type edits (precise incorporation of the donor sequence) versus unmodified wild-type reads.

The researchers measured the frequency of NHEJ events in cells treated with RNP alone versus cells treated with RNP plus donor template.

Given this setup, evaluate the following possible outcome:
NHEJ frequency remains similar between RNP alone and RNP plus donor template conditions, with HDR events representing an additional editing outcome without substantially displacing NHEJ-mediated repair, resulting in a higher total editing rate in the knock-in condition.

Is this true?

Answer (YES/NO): NO